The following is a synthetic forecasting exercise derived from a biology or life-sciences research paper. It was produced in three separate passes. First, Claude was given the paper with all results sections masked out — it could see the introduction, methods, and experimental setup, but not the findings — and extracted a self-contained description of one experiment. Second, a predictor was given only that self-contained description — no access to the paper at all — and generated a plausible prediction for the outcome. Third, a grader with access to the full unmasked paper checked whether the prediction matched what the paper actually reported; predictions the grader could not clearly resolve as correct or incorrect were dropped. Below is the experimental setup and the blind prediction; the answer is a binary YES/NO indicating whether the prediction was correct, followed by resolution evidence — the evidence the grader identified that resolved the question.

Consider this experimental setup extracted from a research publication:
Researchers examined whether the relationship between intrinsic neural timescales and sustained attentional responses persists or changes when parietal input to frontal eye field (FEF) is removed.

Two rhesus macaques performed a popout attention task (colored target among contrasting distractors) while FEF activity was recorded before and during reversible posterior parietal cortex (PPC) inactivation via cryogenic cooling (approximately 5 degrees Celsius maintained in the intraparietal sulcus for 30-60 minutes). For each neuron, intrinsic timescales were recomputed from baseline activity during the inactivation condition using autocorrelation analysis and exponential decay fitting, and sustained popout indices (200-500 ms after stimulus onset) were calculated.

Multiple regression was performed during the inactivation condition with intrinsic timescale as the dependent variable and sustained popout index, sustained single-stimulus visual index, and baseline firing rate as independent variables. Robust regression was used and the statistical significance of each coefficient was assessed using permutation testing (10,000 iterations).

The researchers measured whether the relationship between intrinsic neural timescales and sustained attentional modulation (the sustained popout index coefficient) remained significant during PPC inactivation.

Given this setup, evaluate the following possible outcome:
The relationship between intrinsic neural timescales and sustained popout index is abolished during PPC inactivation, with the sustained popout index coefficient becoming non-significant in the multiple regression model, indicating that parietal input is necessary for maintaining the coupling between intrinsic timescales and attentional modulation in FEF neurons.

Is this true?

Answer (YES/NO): YES